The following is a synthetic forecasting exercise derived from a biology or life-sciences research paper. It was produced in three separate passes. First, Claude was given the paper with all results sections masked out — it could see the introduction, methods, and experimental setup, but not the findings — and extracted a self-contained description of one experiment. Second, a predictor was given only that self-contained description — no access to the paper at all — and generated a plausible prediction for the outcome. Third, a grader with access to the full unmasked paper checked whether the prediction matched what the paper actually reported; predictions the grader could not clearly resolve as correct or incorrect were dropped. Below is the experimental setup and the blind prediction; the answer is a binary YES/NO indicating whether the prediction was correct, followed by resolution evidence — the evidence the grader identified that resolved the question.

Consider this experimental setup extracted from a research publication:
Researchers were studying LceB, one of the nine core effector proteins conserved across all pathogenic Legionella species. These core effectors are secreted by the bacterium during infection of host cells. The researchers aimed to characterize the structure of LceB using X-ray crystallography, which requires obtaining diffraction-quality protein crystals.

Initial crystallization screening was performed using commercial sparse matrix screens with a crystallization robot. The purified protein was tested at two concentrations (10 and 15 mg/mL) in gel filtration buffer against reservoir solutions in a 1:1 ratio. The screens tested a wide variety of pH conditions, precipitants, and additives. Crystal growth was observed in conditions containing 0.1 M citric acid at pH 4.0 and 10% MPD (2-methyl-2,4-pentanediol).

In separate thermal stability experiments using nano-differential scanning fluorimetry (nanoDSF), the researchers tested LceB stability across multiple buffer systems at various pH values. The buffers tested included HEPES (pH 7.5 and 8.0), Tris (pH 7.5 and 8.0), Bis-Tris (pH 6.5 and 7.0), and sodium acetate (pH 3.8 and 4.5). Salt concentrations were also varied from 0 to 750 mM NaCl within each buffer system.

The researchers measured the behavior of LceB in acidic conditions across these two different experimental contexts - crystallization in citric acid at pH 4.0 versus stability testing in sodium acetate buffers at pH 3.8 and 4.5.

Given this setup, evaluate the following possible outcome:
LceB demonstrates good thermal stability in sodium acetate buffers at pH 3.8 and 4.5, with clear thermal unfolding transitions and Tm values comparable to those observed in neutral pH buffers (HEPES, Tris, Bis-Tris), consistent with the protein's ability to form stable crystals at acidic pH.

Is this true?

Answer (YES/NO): NO